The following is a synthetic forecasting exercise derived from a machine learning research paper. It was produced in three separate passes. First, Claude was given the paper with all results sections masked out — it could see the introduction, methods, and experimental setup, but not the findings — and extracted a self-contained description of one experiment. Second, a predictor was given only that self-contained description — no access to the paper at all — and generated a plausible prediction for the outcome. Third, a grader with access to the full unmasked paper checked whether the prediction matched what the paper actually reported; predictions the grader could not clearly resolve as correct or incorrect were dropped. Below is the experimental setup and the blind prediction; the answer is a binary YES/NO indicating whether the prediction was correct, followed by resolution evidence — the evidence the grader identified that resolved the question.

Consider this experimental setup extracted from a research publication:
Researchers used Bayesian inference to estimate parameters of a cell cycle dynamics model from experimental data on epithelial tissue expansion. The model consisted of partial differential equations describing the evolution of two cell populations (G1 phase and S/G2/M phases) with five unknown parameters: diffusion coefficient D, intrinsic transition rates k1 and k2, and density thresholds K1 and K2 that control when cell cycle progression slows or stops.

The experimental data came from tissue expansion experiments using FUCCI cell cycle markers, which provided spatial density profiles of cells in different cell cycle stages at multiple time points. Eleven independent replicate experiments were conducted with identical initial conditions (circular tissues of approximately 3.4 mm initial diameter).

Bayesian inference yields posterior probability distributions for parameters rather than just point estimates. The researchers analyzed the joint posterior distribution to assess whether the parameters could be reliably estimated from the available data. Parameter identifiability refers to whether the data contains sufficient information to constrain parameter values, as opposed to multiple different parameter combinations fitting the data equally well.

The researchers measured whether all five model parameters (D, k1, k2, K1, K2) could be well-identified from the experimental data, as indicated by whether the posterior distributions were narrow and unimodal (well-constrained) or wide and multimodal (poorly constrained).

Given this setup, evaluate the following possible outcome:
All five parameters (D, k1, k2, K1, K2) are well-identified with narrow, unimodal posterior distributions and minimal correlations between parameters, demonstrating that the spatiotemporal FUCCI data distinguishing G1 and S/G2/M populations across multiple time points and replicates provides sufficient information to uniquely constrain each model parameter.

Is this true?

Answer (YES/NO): YES